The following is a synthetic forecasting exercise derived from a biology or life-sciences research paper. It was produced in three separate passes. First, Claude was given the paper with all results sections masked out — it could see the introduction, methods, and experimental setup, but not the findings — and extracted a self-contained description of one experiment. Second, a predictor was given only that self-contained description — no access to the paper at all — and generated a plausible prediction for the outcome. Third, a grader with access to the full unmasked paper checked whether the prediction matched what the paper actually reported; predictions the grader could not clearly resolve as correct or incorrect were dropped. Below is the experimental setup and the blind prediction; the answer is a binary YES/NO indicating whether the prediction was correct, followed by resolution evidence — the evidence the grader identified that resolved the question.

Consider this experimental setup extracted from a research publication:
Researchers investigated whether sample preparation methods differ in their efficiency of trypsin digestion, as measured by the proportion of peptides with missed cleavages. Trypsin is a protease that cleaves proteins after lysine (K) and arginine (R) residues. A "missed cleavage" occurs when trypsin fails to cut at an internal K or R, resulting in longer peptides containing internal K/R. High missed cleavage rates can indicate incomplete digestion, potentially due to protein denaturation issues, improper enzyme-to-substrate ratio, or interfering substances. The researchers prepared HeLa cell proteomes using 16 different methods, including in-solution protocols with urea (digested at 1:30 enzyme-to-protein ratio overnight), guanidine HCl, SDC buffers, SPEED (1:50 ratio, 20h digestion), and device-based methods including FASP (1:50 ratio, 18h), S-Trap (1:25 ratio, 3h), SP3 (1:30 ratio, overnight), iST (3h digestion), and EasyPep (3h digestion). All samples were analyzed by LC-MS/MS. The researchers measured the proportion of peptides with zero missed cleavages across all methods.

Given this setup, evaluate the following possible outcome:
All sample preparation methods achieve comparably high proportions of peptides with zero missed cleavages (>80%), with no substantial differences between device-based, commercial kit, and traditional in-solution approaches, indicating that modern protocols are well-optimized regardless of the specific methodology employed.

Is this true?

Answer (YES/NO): NO